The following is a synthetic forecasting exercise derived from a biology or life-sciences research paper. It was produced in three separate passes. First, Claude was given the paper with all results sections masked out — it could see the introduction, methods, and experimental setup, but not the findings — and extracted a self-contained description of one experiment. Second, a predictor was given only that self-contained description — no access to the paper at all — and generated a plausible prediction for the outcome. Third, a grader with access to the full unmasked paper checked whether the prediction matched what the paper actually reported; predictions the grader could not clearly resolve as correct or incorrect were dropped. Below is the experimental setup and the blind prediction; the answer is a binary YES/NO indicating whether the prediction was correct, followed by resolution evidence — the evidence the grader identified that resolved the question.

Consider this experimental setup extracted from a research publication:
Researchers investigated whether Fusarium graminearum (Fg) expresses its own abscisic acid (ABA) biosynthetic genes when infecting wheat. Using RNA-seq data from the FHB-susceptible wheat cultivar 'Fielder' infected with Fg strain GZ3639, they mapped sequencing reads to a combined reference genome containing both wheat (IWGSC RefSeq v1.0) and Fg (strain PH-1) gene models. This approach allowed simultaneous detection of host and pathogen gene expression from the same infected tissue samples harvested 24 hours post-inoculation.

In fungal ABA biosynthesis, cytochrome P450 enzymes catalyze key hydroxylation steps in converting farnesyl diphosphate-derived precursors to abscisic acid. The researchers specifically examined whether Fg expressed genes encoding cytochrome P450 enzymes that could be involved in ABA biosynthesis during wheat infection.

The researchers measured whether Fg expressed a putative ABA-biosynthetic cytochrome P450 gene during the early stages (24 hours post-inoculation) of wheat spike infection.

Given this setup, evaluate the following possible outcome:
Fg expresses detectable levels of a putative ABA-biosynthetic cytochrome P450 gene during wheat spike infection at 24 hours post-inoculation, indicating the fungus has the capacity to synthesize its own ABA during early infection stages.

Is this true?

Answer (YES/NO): YES